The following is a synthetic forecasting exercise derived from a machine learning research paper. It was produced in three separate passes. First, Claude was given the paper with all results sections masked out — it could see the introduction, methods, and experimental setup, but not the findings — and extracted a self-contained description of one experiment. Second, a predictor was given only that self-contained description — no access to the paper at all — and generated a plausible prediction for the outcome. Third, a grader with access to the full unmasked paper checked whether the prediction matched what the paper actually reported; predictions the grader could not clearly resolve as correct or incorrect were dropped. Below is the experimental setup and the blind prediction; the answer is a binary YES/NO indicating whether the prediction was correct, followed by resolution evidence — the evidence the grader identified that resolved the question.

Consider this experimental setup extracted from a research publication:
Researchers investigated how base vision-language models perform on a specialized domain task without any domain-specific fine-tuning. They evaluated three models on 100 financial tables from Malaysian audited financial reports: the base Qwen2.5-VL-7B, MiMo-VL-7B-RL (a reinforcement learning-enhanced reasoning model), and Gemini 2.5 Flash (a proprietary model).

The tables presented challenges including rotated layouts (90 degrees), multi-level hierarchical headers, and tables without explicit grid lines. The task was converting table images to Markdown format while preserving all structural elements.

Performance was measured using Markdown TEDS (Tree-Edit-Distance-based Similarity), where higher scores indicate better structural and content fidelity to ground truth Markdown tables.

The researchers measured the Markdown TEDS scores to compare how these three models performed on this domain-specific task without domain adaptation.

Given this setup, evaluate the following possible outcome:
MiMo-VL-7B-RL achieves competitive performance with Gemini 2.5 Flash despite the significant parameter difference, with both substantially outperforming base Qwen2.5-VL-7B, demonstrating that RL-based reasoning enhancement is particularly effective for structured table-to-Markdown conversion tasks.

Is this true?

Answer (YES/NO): NO